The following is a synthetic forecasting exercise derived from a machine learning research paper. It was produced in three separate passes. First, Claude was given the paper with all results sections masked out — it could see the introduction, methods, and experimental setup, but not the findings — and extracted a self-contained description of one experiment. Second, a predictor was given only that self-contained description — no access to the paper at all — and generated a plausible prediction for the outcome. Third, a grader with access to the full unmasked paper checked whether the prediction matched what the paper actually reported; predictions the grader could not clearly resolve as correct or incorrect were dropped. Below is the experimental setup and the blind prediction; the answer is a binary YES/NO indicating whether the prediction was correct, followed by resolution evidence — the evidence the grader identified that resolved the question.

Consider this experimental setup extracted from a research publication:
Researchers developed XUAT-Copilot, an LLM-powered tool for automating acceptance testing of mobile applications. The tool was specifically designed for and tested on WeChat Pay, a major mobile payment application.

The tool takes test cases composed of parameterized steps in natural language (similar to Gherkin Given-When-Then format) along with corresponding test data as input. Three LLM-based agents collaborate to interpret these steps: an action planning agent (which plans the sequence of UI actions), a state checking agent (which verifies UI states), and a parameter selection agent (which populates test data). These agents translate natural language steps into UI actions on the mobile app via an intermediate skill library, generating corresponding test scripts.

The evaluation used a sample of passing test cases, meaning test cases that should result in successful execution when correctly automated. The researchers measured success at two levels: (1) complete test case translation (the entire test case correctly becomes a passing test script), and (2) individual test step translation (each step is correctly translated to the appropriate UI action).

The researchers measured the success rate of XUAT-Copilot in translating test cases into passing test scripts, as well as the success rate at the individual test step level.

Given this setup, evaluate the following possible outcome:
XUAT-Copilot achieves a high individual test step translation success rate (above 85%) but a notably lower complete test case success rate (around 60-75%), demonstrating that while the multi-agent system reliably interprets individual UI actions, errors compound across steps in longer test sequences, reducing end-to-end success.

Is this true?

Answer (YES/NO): NO